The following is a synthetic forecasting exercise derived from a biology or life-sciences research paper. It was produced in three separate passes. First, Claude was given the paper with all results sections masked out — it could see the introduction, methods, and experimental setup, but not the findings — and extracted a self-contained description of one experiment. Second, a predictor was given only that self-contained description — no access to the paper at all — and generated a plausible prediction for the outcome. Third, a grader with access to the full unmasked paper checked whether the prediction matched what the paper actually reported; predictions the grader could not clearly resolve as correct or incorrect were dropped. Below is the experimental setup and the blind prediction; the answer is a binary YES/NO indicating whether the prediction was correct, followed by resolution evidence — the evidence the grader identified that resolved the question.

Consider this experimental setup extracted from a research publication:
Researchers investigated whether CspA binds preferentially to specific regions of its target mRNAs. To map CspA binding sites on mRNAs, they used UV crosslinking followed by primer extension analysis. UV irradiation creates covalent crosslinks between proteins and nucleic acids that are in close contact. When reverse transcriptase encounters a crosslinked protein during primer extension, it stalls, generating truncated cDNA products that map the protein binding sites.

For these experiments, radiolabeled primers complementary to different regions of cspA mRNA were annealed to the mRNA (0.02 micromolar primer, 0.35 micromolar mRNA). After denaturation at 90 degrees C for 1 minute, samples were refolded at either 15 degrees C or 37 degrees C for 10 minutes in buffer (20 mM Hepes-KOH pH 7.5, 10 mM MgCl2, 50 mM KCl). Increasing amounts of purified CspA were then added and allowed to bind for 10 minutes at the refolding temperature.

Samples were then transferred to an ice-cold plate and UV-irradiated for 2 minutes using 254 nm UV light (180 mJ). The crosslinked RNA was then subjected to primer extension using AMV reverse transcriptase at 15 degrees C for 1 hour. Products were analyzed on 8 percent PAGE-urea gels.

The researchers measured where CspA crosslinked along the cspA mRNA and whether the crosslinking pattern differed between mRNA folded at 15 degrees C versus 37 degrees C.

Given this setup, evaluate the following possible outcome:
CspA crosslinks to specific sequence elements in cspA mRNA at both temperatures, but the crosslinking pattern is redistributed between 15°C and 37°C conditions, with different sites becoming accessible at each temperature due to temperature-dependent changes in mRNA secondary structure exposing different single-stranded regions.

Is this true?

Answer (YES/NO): NO